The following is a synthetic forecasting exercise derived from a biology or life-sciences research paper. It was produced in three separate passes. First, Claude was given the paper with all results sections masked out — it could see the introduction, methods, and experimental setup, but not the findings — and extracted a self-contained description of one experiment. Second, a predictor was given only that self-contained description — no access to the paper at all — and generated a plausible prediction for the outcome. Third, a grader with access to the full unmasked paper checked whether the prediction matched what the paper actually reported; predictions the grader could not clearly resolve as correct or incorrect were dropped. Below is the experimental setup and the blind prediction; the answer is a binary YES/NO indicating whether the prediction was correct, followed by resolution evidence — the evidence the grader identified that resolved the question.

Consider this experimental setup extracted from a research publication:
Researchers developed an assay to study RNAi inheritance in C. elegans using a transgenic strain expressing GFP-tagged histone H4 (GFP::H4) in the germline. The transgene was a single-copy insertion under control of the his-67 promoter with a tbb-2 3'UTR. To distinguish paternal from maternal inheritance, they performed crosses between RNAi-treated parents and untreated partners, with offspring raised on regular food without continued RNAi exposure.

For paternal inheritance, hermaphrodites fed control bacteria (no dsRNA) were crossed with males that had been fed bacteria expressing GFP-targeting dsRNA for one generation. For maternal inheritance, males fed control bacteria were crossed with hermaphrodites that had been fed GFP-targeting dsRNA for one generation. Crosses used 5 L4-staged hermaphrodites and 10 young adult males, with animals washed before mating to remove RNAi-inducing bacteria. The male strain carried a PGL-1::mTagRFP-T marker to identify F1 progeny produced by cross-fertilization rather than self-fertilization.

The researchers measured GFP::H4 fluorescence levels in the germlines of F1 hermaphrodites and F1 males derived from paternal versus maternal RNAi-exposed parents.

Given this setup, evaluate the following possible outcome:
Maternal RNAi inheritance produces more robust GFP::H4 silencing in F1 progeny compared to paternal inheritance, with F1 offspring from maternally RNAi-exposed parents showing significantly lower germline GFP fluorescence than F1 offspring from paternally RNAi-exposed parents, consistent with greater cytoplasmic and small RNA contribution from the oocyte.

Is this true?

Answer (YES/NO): NO